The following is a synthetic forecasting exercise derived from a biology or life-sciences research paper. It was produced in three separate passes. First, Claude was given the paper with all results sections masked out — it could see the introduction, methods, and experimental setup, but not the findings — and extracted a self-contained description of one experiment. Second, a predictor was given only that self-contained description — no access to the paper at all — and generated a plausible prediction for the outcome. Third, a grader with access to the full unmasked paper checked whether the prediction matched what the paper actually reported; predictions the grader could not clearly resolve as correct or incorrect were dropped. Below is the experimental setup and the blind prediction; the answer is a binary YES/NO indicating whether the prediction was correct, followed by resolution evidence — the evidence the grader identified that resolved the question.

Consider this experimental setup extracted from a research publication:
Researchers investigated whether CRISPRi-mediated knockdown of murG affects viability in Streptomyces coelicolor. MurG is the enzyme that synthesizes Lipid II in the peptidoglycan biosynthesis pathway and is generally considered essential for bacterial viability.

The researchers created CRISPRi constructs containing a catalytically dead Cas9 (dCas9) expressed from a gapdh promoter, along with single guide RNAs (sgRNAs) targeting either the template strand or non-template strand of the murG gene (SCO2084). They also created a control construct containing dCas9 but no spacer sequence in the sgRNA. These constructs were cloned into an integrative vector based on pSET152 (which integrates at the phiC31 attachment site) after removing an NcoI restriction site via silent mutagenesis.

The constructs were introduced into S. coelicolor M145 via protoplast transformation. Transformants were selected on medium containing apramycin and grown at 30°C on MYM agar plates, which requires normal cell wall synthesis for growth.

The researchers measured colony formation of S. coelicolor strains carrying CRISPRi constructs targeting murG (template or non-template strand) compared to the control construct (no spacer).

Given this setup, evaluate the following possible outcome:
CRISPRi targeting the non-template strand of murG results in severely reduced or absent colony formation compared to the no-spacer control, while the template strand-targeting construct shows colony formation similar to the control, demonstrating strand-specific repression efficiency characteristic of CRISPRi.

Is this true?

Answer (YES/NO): YES